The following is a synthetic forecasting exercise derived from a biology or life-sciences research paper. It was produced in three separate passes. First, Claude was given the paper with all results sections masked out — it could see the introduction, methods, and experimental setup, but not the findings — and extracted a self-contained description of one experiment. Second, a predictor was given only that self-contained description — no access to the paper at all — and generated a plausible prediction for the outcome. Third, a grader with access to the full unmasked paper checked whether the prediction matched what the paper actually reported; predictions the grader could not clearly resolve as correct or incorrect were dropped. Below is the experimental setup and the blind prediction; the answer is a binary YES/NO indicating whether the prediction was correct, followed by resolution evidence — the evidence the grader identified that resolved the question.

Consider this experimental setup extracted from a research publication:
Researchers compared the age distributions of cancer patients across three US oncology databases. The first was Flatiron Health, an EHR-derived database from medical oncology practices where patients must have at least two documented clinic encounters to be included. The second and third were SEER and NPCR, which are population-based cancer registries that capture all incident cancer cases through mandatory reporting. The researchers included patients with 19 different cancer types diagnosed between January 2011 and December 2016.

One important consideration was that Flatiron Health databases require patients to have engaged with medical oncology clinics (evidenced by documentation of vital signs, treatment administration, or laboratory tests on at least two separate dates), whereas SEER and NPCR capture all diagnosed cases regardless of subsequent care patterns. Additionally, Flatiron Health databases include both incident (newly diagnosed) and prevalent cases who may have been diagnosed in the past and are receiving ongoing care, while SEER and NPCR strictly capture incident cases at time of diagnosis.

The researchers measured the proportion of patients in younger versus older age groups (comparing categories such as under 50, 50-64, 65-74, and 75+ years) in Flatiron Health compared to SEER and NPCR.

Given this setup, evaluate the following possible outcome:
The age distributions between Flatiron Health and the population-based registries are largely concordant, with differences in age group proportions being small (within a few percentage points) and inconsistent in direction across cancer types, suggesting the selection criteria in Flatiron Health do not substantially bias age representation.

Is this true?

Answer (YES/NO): NO